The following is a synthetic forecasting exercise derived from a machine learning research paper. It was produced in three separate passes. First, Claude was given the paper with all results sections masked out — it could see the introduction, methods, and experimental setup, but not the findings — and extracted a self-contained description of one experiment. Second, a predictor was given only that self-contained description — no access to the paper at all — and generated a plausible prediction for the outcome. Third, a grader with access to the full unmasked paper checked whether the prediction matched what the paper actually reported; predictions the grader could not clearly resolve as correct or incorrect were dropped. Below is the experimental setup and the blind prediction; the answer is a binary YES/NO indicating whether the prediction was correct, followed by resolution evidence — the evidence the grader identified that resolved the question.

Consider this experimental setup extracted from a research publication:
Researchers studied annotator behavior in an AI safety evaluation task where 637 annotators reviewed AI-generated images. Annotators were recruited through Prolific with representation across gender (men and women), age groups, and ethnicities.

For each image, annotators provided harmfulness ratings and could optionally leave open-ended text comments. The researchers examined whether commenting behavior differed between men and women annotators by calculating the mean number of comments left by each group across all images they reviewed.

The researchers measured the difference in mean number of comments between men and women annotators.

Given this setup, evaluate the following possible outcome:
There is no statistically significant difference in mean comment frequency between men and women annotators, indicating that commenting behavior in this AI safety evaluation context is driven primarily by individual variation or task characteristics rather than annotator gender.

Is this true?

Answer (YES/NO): YES